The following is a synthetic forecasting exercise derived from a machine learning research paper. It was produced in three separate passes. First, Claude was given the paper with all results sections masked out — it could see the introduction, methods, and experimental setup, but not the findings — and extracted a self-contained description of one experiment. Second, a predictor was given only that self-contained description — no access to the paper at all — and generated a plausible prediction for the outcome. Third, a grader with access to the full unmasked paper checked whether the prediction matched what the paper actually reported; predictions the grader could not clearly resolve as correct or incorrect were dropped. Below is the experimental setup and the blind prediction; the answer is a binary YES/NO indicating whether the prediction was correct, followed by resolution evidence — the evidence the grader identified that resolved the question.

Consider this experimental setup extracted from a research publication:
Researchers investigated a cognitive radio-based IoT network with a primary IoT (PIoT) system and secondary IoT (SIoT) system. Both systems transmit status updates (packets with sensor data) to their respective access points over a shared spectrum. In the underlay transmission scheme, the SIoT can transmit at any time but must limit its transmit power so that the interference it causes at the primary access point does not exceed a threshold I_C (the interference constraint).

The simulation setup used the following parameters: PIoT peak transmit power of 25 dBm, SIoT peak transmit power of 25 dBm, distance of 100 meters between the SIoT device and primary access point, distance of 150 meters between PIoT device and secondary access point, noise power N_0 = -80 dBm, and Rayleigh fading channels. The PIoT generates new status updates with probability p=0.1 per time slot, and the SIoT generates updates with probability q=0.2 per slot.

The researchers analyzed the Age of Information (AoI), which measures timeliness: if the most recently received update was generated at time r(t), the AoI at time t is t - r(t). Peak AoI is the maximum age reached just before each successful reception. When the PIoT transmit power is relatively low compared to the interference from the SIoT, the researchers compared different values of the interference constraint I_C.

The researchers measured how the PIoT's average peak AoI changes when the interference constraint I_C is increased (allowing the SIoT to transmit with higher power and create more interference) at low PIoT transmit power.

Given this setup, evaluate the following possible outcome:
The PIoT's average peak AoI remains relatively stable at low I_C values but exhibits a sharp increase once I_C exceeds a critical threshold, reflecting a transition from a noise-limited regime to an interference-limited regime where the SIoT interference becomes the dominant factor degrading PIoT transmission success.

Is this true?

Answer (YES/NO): NO